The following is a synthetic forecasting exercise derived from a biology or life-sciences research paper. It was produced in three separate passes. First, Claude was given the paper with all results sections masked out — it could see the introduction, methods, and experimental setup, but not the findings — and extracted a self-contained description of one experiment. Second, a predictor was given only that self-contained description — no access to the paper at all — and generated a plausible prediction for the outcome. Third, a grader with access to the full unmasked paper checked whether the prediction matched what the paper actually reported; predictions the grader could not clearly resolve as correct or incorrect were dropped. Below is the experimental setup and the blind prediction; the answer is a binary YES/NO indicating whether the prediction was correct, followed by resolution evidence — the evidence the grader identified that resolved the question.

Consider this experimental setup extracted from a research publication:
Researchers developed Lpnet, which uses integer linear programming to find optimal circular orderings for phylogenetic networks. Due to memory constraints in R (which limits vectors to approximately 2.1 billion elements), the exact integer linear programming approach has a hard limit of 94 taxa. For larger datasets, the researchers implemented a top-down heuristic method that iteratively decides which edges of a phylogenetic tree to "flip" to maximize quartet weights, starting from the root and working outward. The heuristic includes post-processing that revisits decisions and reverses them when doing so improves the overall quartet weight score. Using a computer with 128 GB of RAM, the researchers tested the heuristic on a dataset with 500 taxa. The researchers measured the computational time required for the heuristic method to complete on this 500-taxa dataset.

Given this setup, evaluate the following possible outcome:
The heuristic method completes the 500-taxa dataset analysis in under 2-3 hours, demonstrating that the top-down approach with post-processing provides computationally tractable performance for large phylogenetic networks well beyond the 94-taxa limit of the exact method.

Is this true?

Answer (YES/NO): NO